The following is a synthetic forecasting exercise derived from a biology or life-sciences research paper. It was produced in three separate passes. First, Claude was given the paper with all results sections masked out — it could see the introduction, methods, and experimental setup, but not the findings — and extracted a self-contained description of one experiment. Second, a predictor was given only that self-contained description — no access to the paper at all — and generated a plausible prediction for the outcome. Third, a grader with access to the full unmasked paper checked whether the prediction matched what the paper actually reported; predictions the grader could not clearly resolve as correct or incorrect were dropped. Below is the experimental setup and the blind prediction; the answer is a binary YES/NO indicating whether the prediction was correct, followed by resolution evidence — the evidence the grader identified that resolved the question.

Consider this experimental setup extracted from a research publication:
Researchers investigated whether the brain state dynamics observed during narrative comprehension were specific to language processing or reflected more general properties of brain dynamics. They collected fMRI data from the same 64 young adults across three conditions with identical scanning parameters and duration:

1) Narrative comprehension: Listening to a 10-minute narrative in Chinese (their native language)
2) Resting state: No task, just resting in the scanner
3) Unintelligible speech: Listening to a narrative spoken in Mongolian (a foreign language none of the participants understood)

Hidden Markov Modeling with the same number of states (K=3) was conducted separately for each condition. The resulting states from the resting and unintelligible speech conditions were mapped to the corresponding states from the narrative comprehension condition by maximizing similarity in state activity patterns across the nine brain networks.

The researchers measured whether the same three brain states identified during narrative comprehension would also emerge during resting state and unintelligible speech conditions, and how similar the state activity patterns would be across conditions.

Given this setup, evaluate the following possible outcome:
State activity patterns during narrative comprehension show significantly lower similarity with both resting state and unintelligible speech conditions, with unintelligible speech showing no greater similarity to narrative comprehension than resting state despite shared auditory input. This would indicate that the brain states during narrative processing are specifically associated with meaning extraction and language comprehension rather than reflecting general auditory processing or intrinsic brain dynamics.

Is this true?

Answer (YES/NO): NO